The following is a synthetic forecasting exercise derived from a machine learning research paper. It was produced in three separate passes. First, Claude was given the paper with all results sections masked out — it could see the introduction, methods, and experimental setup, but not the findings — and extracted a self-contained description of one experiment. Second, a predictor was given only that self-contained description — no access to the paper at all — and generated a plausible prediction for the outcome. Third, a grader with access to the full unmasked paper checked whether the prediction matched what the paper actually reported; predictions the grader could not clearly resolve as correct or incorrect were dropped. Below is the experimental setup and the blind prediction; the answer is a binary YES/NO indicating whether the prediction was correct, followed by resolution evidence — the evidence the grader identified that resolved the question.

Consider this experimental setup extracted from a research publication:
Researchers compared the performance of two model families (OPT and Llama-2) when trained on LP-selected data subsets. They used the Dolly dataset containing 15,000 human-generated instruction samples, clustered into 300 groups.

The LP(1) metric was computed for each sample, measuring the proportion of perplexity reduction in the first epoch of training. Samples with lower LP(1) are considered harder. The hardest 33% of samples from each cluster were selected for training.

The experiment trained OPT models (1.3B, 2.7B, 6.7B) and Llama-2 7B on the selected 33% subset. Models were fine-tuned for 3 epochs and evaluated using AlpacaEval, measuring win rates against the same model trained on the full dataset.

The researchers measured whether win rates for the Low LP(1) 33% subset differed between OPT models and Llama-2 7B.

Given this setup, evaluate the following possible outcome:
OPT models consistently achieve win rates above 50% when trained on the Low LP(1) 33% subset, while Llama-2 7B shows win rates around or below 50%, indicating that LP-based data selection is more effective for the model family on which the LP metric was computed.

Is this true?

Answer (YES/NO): NO